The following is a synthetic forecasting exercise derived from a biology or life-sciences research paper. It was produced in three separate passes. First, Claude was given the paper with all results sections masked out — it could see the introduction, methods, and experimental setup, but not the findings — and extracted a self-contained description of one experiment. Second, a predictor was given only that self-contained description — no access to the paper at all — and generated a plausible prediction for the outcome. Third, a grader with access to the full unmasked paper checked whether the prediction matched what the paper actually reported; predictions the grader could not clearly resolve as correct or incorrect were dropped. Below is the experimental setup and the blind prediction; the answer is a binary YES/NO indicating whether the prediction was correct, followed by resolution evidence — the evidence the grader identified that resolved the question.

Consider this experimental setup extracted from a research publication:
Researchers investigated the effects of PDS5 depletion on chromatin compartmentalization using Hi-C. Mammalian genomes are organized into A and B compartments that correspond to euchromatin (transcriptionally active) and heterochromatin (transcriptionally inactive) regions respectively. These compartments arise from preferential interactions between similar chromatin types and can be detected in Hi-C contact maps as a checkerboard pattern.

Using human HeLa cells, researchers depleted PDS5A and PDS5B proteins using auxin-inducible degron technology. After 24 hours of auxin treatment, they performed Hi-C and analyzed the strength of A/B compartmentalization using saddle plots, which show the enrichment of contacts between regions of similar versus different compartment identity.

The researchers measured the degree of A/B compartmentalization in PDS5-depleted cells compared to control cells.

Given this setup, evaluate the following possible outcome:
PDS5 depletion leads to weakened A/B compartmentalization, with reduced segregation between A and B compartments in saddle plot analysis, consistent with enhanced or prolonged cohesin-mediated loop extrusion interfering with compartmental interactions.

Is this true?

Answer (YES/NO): YES